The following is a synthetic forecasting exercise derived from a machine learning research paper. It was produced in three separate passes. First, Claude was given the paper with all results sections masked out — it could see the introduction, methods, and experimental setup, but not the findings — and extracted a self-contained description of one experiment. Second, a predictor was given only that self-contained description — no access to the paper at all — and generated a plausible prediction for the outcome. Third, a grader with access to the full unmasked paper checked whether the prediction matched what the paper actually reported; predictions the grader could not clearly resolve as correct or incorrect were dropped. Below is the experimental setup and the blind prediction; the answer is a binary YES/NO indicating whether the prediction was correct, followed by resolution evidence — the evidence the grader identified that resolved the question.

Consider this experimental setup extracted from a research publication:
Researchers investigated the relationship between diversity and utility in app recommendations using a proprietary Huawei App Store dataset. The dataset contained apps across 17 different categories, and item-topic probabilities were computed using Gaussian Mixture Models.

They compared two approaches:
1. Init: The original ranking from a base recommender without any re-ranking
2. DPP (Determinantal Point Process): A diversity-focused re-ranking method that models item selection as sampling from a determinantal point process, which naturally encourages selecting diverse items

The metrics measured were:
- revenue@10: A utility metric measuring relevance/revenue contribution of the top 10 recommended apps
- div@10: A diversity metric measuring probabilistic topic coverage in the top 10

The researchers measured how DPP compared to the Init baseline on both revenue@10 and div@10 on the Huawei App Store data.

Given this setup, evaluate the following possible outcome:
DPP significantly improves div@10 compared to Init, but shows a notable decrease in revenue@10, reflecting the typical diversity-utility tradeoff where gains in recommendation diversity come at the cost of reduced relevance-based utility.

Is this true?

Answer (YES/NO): YES